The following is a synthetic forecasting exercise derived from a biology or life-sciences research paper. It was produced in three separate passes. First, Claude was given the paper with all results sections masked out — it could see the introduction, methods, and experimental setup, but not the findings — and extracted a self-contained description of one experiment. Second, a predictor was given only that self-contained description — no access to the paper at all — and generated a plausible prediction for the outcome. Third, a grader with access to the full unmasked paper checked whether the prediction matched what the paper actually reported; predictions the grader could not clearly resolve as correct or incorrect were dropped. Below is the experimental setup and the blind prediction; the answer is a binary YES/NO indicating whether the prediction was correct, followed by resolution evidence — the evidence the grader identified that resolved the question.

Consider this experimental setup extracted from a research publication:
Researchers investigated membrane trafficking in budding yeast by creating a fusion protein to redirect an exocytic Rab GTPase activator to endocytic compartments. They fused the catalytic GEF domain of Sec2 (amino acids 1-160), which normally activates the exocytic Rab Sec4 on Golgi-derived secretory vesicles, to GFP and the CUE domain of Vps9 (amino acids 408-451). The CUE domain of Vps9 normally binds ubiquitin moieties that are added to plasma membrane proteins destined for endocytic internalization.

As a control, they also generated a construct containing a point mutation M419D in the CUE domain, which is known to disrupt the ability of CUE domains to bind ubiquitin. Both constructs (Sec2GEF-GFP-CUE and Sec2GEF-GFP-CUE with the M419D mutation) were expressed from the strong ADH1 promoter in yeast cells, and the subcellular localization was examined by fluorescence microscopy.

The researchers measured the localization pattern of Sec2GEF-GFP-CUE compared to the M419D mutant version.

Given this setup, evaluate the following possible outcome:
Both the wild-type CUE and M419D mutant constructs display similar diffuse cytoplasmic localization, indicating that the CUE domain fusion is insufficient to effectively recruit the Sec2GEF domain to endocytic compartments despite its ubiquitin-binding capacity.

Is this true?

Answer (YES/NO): NO